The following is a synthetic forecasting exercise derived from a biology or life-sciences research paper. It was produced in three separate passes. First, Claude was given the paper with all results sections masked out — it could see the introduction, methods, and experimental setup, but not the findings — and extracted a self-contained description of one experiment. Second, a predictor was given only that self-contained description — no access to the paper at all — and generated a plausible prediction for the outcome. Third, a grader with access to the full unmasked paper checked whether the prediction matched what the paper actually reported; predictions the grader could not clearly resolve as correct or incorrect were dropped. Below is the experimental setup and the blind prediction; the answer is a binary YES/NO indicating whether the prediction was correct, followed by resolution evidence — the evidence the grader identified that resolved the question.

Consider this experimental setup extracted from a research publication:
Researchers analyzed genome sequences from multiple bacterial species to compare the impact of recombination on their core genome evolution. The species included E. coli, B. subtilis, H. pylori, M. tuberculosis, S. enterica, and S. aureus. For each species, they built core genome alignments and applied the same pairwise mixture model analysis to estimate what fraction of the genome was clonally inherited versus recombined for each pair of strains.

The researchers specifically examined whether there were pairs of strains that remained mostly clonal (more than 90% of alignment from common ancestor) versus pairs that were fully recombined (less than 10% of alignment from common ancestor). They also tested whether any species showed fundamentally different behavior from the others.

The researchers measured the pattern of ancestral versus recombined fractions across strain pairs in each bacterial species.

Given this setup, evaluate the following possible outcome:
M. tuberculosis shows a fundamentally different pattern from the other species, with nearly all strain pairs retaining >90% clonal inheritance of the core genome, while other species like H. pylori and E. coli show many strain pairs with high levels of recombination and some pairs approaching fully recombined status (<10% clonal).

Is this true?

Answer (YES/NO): YES